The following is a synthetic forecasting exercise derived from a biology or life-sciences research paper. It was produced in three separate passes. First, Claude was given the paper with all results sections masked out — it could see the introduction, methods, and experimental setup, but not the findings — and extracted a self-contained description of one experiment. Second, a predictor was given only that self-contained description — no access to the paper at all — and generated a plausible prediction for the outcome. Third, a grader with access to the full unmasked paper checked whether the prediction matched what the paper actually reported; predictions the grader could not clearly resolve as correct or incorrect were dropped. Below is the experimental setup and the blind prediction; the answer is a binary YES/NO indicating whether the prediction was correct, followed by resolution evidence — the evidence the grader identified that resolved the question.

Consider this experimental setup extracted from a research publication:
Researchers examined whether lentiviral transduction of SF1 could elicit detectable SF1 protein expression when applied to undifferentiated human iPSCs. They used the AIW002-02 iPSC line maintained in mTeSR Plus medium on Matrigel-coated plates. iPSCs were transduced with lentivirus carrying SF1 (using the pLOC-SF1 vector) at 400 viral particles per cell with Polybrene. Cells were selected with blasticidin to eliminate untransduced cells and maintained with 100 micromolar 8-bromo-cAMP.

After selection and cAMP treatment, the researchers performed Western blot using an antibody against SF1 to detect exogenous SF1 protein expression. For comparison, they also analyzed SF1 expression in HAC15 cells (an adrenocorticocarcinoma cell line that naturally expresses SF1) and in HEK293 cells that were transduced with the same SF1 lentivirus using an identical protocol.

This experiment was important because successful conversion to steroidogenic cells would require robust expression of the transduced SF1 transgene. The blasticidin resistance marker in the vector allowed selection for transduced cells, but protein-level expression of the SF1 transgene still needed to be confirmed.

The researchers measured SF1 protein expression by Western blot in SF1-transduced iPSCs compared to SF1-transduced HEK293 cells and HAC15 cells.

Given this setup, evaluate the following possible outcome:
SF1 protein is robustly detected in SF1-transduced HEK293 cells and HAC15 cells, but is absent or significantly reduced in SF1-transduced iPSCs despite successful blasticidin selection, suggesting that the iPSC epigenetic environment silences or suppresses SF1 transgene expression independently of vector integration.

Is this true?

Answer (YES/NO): YES